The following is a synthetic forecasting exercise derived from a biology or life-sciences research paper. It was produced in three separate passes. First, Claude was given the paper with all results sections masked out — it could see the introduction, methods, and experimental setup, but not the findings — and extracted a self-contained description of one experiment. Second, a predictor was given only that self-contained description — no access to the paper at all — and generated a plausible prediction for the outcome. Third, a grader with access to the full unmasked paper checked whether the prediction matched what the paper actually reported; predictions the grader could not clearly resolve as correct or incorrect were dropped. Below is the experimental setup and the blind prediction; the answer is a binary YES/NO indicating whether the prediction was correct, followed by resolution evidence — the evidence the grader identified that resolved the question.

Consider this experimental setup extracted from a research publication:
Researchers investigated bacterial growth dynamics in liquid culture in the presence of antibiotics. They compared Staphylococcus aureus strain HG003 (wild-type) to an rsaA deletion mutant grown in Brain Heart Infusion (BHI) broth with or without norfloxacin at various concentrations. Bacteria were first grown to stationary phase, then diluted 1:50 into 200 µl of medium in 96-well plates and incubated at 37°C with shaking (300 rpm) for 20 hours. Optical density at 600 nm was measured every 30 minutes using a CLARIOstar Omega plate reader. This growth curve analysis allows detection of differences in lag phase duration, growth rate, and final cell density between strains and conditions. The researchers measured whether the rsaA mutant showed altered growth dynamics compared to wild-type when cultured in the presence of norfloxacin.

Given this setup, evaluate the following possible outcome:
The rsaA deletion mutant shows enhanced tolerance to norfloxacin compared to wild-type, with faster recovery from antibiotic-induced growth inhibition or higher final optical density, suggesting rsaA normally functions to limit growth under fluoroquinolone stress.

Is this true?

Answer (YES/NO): NO